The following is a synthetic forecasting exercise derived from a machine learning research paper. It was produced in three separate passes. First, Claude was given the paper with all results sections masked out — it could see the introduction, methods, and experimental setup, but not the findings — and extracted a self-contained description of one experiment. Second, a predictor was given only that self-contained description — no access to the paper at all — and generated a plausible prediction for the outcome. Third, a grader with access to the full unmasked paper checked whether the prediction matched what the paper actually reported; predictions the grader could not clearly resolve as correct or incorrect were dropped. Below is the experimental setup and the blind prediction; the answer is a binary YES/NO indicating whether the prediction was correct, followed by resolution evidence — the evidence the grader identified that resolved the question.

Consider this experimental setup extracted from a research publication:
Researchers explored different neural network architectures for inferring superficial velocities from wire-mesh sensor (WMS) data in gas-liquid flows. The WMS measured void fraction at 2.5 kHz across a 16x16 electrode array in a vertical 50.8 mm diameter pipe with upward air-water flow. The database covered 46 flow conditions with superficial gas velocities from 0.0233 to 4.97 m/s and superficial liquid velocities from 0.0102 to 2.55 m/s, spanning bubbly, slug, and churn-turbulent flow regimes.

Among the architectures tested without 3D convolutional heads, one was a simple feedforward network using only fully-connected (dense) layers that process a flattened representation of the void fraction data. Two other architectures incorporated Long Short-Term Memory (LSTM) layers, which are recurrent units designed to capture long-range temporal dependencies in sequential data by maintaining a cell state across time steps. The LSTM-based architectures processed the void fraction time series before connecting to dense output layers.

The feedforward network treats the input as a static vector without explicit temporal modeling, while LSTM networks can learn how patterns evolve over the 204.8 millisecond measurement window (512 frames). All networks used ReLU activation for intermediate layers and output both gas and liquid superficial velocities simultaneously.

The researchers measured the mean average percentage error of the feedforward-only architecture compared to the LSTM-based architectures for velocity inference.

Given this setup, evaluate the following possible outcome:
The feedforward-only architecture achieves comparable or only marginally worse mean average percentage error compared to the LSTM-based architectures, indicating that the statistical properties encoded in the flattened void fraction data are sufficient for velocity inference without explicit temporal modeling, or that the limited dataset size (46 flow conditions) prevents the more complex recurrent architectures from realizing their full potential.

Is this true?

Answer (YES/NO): YES